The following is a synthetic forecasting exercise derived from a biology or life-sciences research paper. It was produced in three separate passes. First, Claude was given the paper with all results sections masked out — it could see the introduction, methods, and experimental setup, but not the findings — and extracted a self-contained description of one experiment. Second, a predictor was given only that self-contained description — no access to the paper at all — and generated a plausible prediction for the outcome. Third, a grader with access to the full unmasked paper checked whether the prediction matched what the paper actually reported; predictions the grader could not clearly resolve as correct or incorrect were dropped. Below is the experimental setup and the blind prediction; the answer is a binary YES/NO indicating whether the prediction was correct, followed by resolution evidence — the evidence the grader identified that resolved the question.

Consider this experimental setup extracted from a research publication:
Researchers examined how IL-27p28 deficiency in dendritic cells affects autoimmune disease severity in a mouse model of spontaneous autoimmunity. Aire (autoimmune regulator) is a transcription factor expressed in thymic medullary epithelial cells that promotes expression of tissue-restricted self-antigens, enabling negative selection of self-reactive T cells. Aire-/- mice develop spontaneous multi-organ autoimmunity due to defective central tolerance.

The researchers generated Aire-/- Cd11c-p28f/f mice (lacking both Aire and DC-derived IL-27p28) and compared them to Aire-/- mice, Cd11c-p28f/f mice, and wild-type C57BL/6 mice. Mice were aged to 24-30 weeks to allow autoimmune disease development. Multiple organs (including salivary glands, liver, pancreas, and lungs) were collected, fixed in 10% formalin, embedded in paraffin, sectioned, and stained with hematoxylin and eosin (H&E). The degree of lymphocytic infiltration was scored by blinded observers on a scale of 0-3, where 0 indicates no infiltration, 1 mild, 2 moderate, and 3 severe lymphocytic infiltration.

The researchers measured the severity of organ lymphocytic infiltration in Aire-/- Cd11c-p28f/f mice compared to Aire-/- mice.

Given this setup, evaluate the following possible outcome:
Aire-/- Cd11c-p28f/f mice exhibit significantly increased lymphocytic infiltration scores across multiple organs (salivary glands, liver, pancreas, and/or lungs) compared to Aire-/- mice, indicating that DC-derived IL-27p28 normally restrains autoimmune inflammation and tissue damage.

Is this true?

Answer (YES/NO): YES